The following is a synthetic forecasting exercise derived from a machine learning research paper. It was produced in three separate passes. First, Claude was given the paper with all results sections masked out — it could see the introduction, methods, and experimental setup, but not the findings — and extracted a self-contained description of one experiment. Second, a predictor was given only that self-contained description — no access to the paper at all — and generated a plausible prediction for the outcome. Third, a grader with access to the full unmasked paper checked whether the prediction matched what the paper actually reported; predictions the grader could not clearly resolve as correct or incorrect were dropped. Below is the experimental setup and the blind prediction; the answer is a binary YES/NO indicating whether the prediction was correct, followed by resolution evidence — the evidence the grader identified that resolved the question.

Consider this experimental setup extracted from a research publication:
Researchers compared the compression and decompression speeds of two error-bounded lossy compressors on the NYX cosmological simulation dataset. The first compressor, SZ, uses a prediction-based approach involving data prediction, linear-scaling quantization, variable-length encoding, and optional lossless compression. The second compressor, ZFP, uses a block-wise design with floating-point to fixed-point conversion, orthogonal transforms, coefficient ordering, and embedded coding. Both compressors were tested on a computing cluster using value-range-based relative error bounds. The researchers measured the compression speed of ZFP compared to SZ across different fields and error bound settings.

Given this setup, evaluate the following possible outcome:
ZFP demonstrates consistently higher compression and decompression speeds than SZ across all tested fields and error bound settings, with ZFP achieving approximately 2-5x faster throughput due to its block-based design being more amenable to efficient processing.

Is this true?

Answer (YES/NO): NO